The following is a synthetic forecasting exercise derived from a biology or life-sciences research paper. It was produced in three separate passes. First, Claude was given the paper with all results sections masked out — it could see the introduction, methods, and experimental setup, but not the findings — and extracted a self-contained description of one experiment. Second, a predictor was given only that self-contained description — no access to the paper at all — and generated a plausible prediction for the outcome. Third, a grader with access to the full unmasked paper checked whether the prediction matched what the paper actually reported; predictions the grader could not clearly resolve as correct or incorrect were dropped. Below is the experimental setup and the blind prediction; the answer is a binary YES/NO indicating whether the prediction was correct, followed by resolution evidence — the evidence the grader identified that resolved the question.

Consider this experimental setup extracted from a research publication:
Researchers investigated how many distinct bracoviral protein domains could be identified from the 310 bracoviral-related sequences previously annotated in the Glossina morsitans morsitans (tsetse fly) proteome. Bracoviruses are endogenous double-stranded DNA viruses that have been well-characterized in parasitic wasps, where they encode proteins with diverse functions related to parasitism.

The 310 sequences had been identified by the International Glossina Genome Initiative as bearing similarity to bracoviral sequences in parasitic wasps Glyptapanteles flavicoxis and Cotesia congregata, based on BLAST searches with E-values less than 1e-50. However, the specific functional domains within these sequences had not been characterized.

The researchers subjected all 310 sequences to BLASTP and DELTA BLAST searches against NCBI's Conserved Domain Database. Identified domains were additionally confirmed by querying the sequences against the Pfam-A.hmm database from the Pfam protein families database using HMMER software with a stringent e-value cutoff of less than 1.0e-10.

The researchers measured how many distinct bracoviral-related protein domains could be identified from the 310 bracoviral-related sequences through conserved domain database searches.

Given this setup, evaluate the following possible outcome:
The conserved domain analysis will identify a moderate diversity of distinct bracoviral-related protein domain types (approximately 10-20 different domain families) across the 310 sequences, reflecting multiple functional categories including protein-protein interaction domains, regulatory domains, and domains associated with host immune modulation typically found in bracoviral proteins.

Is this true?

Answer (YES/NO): NO